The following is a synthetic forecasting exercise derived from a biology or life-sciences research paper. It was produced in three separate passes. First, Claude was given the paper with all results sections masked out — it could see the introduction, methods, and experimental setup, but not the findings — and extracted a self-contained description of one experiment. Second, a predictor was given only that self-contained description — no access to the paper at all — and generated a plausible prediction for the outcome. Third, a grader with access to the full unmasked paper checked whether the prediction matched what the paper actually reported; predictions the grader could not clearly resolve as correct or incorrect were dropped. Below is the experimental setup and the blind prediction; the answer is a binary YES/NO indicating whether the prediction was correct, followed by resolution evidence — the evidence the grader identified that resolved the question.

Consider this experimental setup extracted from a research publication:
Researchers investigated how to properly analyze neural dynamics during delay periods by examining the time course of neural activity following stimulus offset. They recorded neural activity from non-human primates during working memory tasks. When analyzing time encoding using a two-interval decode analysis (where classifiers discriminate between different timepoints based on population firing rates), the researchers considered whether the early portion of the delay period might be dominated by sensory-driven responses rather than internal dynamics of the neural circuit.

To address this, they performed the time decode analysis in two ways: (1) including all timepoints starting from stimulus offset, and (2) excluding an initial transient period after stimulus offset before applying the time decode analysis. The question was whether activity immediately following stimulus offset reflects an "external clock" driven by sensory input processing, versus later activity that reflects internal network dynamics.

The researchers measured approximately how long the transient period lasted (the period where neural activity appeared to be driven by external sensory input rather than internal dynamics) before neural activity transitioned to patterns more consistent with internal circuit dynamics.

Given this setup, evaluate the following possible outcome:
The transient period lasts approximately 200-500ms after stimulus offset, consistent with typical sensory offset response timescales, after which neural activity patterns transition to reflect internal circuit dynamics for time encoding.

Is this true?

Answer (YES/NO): YES